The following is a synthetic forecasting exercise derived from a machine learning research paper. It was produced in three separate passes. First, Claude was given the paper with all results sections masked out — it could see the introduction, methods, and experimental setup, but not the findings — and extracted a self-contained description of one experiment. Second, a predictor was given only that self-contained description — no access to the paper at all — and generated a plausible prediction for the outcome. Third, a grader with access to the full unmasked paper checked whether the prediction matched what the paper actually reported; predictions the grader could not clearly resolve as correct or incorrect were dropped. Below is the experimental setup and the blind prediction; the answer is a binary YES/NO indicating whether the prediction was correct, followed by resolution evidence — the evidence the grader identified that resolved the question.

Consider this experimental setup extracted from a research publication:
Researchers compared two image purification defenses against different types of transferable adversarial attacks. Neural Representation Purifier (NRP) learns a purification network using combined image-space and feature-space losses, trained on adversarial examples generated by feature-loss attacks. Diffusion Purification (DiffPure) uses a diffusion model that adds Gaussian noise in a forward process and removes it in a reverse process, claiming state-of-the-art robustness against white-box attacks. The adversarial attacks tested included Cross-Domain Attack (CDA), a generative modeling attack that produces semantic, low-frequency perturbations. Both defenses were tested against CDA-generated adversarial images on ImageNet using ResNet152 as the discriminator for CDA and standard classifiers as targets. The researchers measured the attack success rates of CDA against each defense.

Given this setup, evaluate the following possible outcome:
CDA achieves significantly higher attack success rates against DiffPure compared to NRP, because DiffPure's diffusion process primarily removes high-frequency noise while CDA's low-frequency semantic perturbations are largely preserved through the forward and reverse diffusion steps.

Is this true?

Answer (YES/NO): YES